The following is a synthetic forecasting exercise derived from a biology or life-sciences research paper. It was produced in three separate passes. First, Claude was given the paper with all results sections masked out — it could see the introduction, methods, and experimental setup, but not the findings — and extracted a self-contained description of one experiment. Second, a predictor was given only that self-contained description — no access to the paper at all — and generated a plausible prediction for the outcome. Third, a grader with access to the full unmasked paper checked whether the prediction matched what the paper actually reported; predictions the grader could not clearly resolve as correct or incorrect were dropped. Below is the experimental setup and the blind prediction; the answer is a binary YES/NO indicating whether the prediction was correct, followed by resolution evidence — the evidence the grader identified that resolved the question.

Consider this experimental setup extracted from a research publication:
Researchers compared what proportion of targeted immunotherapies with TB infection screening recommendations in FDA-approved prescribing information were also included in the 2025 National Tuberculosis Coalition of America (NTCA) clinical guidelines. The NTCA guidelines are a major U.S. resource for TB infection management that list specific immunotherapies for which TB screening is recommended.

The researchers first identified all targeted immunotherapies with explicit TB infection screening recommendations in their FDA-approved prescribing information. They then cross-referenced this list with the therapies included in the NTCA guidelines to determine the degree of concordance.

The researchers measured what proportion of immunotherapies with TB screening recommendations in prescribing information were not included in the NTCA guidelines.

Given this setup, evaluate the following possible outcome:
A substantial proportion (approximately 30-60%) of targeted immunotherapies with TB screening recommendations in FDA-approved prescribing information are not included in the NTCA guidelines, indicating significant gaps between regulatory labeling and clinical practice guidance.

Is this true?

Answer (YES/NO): YES